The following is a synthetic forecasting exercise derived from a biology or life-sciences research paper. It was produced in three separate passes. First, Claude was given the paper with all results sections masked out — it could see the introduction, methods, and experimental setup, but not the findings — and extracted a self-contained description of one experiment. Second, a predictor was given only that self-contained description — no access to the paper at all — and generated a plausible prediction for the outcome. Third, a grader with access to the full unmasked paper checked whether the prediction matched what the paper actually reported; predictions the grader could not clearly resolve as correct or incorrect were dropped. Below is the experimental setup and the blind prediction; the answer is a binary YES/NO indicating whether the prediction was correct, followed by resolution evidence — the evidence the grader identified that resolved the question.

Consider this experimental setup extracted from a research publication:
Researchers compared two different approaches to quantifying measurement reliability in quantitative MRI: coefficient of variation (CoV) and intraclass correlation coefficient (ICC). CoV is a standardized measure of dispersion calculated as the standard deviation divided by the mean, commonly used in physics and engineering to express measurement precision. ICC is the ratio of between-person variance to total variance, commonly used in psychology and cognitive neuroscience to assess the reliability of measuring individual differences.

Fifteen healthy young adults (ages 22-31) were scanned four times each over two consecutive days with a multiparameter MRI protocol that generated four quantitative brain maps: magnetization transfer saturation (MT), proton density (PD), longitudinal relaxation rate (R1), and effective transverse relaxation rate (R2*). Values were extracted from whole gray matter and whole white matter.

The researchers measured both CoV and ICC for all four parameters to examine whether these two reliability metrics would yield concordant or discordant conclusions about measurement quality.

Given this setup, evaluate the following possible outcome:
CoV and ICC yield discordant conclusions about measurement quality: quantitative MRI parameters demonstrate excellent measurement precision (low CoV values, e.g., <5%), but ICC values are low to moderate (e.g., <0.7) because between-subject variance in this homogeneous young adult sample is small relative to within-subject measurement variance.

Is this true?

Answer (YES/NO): NO